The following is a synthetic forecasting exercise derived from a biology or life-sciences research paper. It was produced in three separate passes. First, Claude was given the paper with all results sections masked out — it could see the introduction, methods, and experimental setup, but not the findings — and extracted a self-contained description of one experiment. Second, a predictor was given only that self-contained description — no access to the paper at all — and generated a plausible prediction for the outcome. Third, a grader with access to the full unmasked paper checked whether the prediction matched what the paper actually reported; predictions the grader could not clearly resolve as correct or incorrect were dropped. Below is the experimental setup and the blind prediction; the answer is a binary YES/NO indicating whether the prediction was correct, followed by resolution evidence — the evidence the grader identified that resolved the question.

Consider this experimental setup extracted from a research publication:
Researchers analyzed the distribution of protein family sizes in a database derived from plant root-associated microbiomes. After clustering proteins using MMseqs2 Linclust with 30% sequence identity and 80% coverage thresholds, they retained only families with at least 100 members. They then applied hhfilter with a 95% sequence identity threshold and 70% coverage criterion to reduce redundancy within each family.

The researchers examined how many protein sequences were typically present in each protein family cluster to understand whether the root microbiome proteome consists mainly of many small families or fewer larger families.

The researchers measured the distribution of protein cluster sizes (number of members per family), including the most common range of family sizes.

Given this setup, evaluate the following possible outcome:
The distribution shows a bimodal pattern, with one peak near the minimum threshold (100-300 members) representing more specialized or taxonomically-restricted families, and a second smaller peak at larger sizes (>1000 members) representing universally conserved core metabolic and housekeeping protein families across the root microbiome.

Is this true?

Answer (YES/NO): NO